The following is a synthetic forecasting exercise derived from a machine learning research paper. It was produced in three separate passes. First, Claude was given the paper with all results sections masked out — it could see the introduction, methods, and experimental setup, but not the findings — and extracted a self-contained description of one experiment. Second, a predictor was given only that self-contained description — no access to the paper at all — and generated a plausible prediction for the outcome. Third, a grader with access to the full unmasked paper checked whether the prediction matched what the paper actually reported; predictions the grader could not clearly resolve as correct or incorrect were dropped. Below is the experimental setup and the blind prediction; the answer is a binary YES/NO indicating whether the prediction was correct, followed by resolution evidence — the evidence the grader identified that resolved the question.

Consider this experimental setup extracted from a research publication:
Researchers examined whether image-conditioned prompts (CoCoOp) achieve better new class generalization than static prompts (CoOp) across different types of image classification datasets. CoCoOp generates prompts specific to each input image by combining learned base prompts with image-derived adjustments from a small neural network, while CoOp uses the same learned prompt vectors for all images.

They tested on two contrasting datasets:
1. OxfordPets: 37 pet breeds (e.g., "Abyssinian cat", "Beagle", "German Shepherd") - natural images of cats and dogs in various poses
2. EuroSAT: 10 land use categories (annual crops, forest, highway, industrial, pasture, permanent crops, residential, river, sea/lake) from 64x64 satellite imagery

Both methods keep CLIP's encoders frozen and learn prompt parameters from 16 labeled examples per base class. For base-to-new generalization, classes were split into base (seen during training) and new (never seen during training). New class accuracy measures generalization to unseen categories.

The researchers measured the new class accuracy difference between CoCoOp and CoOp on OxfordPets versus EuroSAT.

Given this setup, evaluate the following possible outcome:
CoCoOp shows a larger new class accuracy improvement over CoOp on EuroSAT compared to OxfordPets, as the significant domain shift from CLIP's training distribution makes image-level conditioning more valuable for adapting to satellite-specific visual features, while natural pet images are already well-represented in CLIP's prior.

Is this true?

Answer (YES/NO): NO